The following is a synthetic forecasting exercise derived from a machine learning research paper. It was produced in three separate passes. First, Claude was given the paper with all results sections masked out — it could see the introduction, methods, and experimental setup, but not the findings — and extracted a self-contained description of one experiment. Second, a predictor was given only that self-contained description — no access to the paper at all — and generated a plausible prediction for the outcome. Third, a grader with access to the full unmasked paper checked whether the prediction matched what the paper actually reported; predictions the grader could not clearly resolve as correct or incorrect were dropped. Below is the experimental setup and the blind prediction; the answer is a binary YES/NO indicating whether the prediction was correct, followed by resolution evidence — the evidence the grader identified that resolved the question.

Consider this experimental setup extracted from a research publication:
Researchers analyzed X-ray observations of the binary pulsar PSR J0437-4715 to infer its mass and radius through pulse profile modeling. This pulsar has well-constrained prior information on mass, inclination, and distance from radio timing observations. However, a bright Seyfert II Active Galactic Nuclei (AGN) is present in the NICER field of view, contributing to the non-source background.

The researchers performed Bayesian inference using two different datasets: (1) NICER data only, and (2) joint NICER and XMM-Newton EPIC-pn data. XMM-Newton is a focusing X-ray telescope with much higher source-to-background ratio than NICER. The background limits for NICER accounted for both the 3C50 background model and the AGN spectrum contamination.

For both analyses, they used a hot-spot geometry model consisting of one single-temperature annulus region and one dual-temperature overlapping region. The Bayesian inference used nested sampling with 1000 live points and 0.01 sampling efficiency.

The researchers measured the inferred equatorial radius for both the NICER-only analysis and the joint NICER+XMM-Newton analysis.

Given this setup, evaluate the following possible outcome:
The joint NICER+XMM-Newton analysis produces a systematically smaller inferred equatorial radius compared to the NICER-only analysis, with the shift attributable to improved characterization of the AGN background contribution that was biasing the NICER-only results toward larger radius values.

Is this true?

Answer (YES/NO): NO